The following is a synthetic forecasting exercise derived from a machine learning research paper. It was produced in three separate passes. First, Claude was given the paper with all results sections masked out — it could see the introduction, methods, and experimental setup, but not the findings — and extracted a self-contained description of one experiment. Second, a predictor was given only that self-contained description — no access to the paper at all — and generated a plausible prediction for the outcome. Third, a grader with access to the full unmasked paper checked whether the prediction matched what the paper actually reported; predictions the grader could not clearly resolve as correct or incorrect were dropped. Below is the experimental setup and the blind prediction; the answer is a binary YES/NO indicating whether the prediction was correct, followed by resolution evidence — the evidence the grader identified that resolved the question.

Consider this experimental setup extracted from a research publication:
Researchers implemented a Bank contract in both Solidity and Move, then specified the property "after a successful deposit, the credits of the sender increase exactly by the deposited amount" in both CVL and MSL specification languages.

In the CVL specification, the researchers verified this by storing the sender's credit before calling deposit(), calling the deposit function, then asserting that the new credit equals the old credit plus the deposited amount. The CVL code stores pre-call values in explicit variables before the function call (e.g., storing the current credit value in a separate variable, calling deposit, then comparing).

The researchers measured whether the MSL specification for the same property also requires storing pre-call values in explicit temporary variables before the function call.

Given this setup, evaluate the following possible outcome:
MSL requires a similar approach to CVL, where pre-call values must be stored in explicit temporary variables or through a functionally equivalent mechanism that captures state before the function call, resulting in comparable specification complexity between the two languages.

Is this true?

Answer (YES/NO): YES